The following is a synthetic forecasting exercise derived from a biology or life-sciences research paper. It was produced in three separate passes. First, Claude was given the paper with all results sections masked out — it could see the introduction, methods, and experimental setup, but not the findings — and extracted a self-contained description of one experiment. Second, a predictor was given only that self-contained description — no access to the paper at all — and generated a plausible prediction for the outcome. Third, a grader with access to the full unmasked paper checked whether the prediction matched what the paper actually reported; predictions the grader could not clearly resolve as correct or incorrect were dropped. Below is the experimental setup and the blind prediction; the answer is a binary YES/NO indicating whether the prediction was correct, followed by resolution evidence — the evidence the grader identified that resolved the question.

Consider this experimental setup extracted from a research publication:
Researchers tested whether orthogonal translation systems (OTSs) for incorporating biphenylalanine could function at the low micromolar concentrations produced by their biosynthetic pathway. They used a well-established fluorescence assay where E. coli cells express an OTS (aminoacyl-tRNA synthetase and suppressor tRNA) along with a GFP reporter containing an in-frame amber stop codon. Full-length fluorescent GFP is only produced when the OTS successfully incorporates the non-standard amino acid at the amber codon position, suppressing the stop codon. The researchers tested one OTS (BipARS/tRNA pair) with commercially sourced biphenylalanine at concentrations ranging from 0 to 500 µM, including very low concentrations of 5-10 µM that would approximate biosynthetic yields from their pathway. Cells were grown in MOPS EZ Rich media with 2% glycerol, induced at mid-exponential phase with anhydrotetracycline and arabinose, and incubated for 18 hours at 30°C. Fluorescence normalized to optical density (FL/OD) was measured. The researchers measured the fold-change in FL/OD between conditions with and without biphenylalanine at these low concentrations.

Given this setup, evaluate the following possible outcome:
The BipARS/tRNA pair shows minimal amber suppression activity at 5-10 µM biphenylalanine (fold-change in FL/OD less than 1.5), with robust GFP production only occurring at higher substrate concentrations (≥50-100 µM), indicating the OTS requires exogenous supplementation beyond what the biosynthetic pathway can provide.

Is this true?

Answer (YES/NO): NO